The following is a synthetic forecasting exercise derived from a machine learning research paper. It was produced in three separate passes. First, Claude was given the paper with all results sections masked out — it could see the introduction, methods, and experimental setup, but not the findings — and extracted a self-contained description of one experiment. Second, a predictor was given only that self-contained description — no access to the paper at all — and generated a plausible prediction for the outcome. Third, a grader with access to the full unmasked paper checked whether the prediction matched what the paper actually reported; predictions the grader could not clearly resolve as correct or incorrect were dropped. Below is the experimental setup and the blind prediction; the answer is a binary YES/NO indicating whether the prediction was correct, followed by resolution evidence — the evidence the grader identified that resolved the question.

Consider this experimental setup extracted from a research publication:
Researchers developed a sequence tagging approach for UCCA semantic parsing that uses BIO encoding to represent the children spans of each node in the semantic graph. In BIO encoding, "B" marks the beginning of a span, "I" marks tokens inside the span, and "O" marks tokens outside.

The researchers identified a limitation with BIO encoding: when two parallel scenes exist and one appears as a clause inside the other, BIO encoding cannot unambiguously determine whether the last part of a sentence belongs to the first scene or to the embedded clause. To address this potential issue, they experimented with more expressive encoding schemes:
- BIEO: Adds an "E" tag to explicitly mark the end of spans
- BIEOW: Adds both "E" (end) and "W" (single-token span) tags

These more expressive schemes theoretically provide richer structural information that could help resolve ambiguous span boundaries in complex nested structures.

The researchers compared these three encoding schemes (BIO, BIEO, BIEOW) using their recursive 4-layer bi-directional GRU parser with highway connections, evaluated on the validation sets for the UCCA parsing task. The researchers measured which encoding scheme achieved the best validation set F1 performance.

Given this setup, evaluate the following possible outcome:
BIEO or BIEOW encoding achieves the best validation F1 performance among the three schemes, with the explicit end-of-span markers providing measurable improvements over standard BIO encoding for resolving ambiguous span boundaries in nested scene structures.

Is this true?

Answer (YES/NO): NO